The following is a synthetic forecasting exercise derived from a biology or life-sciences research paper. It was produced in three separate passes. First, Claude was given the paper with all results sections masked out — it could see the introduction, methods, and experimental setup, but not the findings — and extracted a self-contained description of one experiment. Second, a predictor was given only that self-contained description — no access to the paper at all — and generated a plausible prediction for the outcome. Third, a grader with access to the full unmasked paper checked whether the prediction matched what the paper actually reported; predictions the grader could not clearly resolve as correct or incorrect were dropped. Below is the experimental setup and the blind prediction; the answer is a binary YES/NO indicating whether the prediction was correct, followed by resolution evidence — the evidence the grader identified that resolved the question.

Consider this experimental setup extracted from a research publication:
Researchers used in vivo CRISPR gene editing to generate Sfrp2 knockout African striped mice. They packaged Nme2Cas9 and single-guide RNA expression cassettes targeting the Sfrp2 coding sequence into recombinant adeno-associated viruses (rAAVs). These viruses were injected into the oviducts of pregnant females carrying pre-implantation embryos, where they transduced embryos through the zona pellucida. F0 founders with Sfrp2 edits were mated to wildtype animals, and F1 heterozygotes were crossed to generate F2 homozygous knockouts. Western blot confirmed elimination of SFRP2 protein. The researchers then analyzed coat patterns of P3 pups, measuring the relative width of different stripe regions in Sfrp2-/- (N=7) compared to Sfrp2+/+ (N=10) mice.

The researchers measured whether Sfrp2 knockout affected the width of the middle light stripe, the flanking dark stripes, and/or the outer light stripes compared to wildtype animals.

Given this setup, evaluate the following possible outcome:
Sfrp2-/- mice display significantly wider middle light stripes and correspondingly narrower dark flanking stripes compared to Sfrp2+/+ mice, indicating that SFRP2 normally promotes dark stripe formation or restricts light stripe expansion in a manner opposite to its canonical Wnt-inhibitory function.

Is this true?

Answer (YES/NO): NO